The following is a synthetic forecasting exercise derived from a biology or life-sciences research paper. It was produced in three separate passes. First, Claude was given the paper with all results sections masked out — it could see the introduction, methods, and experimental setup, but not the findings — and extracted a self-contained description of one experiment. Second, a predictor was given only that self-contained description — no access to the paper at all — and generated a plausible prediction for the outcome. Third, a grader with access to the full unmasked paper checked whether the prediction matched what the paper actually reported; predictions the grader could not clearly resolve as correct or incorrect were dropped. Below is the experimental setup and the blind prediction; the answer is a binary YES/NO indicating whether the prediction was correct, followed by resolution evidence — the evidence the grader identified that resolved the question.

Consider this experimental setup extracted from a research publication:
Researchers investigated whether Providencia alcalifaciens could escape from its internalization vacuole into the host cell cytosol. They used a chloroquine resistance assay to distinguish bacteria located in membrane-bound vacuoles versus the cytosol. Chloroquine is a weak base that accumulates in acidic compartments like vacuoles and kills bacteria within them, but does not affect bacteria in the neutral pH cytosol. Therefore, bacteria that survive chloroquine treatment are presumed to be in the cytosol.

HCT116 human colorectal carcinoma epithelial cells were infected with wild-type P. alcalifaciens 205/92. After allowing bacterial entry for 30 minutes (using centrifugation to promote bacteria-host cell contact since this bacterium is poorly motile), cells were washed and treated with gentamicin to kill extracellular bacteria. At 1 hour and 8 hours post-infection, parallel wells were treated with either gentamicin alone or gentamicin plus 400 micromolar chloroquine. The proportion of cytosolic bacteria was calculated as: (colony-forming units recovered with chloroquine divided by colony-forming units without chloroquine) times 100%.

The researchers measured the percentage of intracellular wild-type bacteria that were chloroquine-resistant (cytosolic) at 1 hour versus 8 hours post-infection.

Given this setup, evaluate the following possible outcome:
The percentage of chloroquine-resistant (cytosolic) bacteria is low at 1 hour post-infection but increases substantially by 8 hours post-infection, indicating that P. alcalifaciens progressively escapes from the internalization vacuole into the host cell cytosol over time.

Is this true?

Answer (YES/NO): NO